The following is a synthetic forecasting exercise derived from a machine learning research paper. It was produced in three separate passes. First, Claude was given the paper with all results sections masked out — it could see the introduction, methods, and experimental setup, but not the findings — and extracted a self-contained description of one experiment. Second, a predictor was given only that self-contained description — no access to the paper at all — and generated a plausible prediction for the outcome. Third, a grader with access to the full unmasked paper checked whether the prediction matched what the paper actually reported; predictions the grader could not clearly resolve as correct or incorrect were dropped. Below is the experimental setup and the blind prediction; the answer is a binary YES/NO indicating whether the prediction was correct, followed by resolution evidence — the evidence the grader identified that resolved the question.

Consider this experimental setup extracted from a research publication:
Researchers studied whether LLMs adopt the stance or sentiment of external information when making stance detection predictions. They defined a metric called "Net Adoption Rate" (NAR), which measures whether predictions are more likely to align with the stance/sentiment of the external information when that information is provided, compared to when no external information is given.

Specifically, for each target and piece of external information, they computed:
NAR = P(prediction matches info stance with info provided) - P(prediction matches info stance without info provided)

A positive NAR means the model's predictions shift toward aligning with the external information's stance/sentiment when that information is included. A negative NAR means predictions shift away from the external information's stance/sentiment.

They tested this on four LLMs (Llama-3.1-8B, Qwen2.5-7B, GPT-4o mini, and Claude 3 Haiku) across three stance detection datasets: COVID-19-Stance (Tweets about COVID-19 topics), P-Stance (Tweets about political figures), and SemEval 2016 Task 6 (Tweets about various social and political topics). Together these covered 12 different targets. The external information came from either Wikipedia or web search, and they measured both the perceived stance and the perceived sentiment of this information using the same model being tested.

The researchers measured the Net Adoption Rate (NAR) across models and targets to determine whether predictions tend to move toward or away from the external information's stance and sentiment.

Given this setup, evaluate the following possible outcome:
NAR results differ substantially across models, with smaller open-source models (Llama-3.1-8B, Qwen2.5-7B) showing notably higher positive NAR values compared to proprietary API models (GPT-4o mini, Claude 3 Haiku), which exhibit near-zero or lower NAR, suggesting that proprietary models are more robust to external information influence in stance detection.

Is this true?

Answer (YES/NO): NO